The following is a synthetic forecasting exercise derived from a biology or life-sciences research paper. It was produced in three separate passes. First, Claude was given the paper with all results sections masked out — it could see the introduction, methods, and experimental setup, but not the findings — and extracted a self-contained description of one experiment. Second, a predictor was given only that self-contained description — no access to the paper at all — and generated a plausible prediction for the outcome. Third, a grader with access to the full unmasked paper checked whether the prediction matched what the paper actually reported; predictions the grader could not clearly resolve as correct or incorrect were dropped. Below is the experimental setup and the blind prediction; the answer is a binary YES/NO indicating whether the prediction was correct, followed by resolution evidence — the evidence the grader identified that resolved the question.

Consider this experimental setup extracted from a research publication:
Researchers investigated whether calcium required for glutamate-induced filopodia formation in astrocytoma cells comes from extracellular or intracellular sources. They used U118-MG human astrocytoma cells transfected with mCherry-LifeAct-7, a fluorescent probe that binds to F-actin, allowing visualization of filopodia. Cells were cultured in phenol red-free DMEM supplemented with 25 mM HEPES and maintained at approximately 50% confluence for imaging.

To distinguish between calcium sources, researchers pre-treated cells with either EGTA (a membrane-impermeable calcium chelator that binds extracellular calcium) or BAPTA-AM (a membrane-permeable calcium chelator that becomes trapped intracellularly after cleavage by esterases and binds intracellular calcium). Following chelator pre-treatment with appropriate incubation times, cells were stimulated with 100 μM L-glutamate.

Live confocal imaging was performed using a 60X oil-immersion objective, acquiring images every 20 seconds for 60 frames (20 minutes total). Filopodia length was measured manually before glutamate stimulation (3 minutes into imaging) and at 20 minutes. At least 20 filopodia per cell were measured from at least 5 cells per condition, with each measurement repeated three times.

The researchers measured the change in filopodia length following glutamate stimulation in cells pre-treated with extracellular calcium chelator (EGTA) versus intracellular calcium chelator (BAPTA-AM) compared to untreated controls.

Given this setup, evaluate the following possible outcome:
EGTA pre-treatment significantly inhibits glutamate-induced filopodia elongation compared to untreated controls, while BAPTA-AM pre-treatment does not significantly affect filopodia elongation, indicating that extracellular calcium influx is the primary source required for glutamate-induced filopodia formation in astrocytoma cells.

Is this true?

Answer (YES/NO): NO